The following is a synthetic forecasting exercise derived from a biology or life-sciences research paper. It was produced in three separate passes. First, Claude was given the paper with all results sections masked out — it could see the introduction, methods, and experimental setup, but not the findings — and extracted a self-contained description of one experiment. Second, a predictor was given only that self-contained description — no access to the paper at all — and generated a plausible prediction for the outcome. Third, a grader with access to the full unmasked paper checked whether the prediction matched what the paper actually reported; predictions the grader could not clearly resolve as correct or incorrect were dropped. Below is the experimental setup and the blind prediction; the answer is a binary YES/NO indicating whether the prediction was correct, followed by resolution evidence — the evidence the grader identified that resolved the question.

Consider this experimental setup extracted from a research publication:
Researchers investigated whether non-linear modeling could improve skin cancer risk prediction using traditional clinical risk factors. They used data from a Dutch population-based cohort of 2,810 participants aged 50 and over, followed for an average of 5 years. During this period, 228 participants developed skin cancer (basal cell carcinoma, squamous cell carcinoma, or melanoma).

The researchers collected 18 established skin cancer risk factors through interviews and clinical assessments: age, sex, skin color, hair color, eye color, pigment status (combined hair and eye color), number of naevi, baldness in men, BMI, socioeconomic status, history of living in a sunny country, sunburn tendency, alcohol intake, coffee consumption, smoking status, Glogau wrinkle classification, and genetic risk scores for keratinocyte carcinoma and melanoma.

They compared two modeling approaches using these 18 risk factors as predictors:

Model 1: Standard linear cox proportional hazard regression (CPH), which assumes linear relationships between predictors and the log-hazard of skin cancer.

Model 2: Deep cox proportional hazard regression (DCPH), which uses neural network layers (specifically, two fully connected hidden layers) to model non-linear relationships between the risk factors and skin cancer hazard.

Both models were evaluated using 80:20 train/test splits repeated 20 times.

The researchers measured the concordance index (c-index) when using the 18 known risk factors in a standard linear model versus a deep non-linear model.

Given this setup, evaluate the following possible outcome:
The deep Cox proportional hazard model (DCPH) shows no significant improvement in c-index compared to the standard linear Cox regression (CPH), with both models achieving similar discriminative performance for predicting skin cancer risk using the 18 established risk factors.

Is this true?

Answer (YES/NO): NO